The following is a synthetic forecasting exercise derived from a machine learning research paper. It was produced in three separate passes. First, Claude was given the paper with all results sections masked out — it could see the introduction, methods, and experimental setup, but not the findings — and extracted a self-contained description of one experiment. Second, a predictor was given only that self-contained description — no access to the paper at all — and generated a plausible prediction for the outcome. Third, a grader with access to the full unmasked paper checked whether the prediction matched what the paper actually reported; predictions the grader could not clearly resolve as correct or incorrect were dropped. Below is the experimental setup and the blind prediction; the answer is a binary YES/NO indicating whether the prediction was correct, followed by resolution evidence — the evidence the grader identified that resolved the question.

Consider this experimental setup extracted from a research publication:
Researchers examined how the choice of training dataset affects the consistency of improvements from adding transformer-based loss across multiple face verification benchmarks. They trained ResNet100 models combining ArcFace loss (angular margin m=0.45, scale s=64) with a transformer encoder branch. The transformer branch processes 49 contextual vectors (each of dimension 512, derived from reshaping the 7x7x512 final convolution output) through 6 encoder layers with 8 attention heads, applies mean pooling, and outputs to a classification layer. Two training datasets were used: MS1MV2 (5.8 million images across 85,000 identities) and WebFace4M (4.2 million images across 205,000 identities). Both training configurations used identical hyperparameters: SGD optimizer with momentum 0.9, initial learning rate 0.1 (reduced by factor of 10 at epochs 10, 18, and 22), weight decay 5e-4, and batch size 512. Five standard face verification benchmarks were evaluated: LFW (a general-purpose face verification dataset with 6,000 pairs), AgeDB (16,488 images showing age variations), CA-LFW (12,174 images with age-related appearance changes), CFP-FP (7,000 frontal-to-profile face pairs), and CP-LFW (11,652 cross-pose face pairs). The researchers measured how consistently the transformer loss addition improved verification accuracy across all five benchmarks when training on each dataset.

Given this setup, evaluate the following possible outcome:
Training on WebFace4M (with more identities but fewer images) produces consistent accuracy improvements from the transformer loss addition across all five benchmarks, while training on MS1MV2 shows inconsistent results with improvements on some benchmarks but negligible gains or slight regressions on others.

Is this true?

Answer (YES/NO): NO